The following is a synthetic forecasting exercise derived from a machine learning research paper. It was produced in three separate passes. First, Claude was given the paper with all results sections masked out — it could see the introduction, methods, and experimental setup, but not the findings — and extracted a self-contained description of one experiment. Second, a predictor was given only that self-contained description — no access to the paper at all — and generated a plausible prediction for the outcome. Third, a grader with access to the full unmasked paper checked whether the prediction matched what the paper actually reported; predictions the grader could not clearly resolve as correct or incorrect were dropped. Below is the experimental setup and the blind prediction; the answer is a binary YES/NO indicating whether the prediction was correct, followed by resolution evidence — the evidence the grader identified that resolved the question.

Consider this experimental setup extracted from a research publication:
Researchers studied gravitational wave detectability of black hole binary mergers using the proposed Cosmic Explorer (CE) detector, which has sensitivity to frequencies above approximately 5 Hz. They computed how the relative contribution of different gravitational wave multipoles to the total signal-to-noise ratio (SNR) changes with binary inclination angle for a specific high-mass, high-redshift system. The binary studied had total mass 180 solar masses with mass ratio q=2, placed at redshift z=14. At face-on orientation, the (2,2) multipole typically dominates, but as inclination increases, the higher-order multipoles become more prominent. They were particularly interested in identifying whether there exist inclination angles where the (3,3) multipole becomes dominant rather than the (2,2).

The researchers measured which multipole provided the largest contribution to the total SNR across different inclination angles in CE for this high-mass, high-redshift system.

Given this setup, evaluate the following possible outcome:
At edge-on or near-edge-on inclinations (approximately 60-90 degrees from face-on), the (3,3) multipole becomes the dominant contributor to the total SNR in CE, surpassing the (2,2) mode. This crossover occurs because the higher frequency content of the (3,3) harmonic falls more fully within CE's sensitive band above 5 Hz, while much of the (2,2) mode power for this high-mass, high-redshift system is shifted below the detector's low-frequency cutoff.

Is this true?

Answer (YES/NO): YES